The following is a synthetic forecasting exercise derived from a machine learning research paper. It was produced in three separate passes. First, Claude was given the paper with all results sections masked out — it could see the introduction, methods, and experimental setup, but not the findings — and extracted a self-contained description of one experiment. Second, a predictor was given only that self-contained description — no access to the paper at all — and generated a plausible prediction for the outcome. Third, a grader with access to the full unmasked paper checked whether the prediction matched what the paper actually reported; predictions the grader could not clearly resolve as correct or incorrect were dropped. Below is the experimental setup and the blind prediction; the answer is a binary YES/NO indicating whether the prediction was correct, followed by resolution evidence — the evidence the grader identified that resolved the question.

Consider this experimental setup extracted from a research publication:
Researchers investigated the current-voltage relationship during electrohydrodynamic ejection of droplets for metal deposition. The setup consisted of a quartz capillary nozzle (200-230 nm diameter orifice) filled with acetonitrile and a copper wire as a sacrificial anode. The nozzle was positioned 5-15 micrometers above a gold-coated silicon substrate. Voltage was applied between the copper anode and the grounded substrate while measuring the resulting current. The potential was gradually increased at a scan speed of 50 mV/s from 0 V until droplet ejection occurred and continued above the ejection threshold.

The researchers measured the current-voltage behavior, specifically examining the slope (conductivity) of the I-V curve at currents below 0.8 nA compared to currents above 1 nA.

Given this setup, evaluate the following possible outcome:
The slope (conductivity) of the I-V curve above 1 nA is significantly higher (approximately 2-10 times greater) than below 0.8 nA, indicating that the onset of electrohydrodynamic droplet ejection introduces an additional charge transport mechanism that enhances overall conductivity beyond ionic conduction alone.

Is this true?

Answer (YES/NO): NO